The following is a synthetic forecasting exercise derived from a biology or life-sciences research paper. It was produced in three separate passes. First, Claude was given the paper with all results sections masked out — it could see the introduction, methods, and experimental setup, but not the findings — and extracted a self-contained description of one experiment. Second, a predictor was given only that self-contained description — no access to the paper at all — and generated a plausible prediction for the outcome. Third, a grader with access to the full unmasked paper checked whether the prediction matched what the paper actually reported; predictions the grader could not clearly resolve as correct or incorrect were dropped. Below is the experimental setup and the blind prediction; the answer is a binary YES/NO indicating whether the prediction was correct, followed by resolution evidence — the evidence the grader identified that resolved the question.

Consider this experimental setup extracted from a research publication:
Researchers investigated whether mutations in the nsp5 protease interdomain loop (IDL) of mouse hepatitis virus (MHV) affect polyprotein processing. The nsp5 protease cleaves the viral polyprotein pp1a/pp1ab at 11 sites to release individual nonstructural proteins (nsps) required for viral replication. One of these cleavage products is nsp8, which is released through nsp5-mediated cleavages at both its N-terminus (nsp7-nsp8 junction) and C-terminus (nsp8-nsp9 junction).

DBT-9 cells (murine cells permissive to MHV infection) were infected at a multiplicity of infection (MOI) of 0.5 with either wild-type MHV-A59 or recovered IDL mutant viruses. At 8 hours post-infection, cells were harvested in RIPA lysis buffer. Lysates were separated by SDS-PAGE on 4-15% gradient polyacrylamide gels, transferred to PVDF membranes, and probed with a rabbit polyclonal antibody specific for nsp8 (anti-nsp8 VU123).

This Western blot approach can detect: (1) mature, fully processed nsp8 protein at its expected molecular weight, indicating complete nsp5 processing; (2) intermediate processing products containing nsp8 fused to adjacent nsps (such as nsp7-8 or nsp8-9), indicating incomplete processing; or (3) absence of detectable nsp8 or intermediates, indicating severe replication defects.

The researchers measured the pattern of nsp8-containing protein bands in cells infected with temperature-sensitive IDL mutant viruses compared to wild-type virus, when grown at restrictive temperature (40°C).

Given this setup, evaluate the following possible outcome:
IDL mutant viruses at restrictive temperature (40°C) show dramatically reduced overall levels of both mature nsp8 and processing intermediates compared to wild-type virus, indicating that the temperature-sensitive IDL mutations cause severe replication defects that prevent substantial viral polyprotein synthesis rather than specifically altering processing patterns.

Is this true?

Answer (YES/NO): NO